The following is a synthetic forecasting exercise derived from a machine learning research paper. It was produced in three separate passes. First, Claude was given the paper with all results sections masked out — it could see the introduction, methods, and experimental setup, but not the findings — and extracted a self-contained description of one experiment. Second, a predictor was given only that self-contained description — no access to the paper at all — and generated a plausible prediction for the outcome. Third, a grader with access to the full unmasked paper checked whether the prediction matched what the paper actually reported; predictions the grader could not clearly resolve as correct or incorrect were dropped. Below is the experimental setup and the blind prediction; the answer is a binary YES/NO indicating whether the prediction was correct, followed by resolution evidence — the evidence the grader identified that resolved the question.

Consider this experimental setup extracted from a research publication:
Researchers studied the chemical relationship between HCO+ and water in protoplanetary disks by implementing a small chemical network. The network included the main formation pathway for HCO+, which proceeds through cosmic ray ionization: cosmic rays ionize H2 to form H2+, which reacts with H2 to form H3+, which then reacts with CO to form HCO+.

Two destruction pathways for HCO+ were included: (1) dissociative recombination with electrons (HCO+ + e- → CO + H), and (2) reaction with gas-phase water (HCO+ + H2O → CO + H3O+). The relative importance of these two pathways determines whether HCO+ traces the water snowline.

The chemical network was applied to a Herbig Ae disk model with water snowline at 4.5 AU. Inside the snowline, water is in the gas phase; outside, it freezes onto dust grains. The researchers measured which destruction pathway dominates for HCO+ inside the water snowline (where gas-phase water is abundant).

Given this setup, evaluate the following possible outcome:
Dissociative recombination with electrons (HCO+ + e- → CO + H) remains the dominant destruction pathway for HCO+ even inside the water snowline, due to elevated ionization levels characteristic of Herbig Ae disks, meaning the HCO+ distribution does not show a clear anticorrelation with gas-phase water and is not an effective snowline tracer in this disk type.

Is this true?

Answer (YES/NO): NO